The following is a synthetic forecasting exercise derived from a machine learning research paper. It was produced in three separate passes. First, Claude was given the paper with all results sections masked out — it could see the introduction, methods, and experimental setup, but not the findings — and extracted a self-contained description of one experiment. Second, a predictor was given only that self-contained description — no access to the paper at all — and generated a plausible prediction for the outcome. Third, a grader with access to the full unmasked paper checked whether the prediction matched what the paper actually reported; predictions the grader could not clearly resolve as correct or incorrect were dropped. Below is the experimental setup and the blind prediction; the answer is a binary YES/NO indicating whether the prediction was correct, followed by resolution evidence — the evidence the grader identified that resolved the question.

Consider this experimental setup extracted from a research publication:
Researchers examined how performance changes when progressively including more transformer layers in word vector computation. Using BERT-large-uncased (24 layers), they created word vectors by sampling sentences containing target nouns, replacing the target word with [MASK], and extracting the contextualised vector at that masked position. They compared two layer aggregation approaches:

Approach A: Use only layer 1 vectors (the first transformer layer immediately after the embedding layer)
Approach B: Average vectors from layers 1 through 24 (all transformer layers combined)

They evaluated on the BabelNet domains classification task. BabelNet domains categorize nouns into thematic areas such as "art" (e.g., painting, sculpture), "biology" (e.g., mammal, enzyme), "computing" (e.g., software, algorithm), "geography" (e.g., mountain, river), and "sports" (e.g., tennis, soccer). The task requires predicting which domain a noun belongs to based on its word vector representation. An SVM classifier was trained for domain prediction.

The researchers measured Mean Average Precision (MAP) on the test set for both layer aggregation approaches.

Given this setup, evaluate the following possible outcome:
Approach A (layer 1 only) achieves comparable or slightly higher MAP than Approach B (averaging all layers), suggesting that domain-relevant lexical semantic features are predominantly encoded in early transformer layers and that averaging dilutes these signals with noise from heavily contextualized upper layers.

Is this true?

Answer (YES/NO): NO